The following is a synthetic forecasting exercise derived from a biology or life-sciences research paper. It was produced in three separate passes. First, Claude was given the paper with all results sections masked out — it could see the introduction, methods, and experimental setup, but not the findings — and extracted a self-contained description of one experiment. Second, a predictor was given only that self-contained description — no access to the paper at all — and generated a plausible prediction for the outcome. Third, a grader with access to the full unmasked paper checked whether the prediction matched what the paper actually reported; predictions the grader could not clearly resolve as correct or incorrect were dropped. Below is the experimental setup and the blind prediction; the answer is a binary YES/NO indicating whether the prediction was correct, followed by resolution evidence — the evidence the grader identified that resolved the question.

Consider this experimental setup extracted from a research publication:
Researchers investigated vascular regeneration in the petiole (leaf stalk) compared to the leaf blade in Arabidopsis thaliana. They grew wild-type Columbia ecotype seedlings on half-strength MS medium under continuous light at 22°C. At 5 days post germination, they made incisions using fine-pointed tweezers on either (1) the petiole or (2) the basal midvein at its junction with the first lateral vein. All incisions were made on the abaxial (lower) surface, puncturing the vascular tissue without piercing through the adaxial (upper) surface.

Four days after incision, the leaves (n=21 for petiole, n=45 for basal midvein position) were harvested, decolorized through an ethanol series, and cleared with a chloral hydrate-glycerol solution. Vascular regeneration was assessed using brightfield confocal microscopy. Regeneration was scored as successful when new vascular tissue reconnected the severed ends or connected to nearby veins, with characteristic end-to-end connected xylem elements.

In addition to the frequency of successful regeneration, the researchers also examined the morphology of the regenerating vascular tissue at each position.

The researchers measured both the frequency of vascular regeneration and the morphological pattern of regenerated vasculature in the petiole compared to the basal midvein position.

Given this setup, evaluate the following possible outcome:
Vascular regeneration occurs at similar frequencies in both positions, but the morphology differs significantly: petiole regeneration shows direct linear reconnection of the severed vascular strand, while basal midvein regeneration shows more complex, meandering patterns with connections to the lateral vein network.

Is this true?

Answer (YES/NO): NO